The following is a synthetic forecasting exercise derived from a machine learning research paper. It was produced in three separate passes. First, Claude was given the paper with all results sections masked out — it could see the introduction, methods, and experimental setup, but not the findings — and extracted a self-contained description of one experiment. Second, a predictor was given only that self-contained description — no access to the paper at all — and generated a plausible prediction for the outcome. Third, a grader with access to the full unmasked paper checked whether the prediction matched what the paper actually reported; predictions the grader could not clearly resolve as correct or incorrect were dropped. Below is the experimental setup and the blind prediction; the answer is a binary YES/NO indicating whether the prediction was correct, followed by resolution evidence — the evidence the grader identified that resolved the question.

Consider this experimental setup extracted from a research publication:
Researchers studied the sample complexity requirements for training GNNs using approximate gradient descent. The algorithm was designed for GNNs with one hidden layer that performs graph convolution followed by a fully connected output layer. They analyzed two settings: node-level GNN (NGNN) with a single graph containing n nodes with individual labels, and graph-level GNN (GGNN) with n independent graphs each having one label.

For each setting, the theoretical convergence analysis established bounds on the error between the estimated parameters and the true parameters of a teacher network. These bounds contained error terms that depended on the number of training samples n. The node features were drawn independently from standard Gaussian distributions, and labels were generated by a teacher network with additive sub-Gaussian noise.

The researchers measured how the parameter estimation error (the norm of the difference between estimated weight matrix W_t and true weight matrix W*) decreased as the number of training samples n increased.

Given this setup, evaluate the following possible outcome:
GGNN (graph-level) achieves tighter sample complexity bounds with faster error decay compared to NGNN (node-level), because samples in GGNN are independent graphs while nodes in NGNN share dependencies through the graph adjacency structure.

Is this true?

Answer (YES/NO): NO